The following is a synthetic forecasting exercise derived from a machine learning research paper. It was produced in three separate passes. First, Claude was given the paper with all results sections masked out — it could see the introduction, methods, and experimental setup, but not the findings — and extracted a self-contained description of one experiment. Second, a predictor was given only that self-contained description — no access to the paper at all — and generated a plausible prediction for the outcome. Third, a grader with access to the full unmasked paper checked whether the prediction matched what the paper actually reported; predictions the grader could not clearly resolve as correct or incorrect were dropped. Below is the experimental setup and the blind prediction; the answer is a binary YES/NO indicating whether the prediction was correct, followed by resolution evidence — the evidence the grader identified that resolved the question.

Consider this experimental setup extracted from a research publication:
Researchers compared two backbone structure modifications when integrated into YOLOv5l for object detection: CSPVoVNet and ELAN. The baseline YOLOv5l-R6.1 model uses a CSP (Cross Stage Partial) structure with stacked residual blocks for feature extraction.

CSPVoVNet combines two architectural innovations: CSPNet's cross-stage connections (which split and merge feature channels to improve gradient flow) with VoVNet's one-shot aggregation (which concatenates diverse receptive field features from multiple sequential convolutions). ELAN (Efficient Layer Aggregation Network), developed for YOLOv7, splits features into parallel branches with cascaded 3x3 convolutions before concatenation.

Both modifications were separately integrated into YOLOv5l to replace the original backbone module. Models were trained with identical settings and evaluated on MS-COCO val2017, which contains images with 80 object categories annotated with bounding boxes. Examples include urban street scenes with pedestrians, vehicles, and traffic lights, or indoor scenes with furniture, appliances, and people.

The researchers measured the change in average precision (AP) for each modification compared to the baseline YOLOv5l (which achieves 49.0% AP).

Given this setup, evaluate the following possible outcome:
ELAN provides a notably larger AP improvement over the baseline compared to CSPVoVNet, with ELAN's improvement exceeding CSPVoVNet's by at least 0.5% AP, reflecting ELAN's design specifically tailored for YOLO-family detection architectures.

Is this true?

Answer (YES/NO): NO